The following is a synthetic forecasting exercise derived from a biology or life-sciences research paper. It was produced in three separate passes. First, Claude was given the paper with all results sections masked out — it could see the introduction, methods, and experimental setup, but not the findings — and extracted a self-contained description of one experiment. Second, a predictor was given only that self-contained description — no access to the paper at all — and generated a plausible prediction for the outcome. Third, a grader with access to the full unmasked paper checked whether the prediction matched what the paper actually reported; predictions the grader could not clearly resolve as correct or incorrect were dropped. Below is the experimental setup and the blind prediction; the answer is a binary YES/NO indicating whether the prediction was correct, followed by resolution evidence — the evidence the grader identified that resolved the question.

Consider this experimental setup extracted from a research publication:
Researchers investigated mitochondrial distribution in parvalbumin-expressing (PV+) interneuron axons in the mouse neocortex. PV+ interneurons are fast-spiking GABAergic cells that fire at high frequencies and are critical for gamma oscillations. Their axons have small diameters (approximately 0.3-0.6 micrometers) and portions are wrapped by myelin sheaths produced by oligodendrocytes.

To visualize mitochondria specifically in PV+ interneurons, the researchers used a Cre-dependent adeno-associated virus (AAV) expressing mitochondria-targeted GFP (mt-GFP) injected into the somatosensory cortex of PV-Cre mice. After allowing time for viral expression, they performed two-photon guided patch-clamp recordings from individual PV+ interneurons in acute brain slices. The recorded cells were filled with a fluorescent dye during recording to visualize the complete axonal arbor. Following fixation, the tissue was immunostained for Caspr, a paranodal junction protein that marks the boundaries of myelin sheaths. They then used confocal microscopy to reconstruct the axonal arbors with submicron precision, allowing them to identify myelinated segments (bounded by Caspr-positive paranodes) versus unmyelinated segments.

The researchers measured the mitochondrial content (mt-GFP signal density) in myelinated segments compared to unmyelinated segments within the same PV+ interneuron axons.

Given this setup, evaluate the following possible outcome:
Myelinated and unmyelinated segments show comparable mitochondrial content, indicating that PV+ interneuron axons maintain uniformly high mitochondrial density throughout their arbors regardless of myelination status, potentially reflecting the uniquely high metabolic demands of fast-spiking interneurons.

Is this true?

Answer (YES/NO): NO